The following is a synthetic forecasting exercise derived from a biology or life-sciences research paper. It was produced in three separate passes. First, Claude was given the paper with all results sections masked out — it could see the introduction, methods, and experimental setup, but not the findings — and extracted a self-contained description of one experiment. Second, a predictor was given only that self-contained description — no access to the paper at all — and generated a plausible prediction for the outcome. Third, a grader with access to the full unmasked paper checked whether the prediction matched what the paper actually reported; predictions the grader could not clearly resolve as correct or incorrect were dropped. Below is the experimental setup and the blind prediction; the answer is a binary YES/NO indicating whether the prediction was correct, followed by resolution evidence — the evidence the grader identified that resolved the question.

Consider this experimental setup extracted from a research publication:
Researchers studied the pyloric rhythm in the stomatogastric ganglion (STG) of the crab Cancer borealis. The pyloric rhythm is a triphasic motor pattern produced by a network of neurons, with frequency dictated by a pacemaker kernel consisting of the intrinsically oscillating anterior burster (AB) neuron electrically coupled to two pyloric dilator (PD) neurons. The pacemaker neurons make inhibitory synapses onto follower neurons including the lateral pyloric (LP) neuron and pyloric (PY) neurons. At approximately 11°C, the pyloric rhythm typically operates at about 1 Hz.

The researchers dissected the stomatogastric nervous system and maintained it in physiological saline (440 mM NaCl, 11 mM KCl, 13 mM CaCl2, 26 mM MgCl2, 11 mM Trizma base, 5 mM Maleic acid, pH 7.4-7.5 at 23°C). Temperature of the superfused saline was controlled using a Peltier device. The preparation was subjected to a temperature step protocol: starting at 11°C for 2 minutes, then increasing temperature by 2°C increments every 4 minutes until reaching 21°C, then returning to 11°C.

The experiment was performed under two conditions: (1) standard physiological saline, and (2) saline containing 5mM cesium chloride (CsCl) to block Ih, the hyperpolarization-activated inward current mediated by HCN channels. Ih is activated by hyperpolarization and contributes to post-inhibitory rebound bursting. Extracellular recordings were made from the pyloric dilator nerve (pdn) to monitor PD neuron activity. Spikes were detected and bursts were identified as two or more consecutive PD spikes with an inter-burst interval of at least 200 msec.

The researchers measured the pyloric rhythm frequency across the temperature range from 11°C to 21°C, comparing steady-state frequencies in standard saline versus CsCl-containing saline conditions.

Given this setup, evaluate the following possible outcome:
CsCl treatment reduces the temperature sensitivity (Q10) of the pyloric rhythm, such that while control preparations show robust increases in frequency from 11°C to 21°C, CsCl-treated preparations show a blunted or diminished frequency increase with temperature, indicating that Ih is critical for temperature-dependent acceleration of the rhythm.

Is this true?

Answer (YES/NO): YES